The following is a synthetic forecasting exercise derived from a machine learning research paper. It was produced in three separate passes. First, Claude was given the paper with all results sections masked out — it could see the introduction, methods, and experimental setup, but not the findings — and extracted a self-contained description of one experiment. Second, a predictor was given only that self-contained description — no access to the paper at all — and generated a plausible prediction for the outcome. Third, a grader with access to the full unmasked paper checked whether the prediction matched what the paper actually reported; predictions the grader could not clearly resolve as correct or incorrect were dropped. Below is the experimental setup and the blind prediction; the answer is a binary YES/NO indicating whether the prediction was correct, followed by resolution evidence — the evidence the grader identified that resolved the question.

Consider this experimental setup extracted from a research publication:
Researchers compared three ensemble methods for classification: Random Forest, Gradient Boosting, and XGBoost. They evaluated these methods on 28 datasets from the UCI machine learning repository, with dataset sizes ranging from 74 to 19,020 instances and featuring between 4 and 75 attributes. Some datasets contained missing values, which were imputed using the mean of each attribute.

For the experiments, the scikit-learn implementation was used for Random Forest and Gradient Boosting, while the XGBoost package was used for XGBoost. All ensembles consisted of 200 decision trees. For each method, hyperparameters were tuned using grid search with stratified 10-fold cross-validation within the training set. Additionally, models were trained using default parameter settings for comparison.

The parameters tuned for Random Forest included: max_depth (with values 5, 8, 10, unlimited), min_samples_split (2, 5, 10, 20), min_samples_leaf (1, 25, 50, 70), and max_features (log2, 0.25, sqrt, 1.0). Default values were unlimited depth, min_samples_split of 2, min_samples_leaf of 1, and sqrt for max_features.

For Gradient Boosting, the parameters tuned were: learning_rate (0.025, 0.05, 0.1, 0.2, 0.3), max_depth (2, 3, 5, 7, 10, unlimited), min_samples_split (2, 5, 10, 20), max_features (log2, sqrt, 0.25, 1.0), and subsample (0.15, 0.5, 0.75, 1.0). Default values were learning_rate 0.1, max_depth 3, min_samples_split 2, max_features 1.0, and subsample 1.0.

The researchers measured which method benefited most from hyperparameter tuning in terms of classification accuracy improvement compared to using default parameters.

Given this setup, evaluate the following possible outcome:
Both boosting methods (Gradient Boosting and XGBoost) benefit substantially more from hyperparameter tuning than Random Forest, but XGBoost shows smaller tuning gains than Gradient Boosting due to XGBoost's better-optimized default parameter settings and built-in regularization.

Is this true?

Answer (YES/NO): NO